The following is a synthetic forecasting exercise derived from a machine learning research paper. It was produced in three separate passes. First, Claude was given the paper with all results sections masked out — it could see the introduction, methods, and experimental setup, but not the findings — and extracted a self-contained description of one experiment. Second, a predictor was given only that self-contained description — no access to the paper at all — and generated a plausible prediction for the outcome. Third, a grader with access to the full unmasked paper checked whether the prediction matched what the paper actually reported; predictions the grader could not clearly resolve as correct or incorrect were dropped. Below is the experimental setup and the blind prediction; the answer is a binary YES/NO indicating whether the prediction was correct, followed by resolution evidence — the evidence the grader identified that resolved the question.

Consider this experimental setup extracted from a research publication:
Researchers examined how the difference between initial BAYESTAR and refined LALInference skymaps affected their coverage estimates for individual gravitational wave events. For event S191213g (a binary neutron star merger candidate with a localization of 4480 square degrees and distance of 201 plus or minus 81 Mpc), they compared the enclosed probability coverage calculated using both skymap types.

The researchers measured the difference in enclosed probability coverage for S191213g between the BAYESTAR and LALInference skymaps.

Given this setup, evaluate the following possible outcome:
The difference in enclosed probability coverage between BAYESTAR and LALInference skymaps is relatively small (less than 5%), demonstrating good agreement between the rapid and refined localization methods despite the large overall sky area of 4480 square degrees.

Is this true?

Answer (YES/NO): NO